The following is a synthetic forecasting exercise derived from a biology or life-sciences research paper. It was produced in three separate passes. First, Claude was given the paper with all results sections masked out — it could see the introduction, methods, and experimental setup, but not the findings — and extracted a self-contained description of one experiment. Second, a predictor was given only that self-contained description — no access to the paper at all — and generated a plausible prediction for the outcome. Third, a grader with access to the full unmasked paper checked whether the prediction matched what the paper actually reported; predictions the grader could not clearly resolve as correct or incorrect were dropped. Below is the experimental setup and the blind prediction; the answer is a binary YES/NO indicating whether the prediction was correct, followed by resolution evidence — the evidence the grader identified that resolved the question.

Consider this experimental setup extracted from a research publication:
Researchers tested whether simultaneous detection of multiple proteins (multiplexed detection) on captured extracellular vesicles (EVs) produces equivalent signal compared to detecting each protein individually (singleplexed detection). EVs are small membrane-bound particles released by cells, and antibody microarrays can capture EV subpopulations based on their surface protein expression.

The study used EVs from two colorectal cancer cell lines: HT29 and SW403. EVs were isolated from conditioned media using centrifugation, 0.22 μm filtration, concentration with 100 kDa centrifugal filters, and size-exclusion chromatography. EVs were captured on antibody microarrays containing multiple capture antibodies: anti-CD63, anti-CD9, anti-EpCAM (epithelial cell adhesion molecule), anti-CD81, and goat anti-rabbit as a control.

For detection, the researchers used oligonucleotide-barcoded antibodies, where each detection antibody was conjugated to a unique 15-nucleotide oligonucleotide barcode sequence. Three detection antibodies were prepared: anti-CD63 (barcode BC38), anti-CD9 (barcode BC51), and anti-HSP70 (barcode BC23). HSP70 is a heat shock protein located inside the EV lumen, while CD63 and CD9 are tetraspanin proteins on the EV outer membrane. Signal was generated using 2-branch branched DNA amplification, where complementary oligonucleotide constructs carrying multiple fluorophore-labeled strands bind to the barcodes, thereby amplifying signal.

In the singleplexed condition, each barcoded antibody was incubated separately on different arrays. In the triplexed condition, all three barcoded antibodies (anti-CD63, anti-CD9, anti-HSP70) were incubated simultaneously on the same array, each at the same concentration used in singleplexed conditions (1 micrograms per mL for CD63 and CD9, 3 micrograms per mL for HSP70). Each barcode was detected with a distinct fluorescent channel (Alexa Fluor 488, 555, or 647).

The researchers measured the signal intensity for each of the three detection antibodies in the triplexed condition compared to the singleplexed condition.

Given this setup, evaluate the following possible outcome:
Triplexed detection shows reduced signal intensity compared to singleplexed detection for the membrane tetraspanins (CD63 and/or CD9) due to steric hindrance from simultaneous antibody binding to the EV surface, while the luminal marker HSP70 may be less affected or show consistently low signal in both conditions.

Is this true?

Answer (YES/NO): NO